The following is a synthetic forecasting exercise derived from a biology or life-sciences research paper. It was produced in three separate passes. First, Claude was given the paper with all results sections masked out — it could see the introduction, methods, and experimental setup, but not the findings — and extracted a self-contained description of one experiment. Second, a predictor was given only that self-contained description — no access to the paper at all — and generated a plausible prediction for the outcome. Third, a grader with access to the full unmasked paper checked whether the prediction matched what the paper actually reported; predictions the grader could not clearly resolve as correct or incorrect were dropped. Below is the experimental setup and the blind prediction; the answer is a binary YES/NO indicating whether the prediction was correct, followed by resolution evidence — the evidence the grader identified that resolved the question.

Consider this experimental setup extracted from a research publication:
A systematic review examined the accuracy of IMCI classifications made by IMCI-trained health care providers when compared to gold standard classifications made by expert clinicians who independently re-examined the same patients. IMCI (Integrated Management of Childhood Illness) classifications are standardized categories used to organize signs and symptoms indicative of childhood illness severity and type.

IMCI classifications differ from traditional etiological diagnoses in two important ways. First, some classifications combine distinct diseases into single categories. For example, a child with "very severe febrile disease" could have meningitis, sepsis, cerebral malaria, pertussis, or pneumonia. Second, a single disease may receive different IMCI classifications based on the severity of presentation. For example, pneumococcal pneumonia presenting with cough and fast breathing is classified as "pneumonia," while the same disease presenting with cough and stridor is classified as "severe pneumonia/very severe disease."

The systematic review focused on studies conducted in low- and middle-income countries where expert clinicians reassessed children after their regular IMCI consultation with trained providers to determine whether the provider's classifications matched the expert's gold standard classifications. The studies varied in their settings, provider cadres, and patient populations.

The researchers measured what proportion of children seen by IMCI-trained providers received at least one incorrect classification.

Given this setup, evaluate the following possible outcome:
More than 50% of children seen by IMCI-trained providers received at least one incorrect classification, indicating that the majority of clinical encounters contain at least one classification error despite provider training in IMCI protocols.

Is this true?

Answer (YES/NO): NO